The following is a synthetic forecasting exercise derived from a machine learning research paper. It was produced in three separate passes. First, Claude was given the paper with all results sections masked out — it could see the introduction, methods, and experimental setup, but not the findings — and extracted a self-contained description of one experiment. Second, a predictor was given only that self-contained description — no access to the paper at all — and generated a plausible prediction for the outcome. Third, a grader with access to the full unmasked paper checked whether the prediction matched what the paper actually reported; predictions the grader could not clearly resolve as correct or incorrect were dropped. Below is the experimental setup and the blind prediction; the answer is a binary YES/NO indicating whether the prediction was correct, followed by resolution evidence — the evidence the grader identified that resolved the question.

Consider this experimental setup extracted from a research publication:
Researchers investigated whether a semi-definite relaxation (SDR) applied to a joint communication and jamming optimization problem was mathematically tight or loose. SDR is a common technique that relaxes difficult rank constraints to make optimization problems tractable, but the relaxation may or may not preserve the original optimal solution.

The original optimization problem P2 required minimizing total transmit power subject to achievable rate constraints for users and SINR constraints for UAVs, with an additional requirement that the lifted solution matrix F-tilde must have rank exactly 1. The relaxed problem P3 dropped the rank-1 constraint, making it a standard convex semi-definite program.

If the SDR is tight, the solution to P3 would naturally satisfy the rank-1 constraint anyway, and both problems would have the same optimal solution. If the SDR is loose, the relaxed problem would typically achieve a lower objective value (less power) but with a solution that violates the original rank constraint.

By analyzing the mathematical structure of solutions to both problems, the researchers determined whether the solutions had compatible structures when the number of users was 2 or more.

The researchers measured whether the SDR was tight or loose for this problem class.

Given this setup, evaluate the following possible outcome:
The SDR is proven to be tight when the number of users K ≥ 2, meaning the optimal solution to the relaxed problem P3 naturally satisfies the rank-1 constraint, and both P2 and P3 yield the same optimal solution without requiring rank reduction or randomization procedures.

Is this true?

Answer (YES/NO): NO